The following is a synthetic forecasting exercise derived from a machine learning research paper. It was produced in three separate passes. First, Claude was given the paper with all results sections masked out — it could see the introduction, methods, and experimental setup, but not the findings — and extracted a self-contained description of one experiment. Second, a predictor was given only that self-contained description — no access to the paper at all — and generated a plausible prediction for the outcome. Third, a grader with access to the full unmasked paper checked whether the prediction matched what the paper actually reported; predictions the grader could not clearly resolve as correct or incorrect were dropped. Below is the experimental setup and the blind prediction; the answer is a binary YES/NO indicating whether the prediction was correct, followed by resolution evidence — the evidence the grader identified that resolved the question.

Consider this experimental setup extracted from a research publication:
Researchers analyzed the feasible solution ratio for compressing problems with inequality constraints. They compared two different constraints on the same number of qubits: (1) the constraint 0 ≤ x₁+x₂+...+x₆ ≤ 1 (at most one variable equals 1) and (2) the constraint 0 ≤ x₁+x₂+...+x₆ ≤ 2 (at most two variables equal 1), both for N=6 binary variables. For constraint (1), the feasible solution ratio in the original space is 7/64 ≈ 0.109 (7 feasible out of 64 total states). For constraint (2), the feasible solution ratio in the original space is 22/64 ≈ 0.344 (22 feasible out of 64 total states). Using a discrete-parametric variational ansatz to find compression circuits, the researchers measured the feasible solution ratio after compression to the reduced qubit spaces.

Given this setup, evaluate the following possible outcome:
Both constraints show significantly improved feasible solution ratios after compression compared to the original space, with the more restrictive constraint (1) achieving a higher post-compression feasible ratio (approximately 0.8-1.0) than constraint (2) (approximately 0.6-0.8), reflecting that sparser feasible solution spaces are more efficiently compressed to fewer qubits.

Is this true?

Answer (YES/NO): YES